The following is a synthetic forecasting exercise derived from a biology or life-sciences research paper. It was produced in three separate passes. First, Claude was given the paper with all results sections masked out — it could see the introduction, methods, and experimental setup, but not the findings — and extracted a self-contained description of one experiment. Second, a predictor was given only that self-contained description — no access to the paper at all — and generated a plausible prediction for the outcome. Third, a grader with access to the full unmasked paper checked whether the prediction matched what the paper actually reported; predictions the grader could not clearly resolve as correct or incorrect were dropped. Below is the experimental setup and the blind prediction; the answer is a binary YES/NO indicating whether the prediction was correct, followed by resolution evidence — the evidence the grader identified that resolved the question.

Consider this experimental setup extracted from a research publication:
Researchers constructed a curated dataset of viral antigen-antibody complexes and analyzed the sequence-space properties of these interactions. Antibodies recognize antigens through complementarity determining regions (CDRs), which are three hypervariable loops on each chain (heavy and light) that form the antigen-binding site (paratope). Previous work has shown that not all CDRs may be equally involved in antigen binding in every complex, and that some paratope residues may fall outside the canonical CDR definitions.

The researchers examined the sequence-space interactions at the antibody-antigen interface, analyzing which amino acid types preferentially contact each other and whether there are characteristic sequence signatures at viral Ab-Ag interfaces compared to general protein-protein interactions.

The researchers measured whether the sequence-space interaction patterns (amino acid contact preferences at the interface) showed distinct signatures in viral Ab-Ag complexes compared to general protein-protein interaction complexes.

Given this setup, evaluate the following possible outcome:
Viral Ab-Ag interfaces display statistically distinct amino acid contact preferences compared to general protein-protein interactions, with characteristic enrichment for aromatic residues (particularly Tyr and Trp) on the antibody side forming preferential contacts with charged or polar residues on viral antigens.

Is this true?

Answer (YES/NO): NO